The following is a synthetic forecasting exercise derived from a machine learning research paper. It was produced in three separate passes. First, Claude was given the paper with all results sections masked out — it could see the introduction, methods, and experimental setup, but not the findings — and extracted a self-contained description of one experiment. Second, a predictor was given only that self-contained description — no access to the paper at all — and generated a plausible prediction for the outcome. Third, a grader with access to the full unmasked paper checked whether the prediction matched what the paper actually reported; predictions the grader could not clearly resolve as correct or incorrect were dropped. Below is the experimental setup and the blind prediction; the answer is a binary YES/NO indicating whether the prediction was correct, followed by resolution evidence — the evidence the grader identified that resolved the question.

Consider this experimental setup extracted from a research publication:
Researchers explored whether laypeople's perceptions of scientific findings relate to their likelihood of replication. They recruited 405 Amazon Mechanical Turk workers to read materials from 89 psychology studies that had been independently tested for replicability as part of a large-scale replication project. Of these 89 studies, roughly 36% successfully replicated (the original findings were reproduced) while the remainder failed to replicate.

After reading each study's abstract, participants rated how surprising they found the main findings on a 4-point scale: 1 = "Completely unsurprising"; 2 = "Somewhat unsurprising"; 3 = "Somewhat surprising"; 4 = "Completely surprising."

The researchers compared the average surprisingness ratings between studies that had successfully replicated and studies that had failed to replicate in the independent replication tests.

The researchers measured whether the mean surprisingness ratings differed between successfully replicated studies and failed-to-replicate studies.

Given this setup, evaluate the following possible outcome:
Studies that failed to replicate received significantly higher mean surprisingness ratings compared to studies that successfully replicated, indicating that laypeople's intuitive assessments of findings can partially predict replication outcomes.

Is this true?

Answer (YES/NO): NO